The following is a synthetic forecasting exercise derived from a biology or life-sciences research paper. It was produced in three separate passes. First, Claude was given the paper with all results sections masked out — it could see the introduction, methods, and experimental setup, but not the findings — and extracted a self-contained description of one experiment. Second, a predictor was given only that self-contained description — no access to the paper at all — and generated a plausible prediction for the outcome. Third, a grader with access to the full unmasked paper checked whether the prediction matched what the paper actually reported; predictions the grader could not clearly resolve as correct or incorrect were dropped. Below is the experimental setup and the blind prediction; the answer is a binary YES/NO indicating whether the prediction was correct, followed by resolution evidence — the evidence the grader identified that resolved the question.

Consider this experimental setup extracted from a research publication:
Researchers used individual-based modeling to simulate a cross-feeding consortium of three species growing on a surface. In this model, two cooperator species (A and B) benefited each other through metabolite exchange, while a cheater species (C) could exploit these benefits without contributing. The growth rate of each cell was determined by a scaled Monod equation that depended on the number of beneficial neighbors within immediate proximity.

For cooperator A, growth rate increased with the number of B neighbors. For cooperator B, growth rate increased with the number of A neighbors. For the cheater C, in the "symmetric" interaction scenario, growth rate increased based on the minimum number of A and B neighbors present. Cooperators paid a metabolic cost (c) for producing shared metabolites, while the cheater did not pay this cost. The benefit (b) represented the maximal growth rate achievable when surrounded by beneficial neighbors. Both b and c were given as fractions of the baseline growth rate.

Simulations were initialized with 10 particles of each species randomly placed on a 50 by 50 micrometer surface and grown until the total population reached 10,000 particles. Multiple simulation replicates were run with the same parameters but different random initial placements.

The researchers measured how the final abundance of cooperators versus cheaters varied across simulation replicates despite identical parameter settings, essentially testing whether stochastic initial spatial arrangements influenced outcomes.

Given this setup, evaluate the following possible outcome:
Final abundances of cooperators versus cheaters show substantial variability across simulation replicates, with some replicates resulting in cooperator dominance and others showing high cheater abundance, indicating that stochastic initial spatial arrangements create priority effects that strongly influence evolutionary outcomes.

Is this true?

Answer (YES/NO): YES